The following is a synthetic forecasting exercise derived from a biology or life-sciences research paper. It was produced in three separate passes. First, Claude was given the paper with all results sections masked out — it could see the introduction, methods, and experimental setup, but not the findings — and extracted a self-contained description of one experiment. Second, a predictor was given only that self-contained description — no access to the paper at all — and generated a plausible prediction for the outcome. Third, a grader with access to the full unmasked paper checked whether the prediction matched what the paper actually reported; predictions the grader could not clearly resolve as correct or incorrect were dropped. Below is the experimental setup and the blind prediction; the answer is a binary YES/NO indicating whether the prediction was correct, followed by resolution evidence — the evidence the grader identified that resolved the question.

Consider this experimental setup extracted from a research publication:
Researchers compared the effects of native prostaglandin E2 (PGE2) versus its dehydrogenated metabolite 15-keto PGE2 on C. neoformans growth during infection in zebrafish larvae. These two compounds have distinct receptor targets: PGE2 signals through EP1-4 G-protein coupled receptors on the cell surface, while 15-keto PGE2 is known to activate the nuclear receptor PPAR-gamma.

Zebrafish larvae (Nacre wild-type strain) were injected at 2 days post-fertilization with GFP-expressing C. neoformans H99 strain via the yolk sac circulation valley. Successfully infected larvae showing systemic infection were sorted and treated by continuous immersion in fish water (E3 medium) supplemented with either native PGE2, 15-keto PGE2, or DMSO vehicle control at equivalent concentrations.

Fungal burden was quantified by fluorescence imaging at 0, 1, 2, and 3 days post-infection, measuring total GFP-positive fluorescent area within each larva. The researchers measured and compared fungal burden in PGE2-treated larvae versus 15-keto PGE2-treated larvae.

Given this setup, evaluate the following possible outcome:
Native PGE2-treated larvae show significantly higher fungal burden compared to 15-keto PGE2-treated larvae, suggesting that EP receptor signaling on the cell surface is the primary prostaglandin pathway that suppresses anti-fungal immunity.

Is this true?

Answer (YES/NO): NO